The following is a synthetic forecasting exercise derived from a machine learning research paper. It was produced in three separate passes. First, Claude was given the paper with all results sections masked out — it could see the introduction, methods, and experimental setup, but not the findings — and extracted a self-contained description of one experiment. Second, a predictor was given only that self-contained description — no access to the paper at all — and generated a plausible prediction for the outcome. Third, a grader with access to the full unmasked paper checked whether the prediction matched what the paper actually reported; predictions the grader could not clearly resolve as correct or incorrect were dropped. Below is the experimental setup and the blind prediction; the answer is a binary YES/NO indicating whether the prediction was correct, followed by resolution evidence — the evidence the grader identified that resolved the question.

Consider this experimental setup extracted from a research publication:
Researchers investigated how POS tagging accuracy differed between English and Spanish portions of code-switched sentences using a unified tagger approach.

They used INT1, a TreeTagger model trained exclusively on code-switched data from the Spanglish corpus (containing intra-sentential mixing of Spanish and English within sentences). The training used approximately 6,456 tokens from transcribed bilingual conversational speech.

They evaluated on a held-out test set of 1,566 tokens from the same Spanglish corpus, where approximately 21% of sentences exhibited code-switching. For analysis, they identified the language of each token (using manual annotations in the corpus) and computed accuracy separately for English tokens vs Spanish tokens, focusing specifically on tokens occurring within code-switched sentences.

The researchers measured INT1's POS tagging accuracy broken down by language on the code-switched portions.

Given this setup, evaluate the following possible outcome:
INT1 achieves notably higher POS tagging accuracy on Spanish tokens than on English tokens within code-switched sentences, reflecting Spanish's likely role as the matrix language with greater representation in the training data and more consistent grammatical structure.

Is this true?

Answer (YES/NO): NO